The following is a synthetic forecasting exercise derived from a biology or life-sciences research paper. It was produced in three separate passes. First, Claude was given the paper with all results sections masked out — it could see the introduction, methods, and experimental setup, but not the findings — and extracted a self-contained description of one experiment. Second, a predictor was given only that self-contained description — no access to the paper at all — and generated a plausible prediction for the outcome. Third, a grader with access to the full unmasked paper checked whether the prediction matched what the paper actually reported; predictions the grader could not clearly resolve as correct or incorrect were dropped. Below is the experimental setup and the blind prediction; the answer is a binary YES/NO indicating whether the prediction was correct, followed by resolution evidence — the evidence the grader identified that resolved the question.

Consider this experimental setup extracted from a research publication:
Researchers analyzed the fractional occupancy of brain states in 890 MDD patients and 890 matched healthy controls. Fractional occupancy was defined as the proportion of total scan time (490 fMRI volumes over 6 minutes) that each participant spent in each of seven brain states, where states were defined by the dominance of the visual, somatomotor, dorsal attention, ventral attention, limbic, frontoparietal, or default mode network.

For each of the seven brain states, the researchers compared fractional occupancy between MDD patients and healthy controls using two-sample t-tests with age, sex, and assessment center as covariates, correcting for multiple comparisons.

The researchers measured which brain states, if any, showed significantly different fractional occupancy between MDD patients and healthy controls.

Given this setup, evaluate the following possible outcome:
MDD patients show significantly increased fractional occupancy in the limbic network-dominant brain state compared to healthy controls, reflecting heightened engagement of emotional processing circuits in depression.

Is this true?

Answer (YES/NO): NO